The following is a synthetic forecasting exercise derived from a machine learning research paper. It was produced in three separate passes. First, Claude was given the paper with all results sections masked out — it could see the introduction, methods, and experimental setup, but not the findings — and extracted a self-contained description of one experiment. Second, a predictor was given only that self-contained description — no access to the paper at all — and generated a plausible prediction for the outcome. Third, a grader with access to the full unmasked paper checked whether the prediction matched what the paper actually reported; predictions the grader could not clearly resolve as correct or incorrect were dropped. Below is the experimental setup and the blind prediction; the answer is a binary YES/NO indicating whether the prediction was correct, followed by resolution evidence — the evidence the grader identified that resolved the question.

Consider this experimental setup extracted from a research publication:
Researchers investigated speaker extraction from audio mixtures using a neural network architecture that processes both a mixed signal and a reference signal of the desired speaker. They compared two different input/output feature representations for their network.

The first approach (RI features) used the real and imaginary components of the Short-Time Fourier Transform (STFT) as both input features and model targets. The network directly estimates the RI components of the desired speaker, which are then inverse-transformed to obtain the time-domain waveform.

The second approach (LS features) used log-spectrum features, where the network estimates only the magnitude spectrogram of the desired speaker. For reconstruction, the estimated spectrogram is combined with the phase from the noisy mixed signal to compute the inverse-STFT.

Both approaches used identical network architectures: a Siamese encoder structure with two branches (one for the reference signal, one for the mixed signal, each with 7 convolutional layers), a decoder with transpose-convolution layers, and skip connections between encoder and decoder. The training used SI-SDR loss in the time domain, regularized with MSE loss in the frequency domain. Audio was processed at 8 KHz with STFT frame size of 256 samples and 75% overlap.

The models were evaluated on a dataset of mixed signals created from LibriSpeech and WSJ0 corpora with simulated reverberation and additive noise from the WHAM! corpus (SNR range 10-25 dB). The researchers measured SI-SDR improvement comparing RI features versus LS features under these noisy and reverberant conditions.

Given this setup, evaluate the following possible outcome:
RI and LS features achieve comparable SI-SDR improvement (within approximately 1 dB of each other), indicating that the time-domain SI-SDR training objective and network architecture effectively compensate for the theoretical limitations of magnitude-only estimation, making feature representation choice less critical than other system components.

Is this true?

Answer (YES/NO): NO